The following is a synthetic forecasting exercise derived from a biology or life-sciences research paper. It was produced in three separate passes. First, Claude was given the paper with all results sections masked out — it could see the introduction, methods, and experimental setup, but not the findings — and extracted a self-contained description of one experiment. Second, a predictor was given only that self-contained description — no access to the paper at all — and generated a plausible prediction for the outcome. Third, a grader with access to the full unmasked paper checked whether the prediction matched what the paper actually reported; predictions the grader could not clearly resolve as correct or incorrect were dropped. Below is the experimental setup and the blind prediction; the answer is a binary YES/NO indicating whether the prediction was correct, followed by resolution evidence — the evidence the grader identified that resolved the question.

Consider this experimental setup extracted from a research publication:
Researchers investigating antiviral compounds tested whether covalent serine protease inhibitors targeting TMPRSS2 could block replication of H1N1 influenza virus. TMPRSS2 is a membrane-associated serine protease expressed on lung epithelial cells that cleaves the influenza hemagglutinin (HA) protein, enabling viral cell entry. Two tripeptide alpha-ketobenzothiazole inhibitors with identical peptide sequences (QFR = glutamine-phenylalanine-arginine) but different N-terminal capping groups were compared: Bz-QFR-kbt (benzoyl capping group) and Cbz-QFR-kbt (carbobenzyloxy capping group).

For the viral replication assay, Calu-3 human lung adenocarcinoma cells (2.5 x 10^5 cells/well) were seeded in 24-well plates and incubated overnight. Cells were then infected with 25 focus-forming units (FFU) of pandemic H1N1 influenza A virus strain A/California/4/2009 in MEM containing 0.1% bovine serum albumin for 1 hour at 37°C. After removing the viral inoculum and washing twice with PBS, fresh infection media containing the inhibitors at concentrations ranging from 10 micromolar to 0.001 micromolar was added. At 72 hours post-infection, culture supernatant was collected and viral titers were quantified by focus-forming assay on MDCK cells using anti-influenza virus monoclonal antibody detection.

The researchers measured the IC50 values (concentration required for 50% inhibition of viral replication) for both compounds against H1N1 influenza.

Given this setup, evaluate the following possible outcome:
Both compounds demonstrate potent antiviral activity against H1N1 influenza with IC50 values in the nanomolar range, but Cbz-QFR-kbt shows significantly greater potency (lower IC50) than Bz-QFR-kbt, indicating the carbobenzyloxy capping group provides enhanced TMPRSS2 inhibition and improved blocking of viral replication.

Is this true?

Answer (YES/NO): NO